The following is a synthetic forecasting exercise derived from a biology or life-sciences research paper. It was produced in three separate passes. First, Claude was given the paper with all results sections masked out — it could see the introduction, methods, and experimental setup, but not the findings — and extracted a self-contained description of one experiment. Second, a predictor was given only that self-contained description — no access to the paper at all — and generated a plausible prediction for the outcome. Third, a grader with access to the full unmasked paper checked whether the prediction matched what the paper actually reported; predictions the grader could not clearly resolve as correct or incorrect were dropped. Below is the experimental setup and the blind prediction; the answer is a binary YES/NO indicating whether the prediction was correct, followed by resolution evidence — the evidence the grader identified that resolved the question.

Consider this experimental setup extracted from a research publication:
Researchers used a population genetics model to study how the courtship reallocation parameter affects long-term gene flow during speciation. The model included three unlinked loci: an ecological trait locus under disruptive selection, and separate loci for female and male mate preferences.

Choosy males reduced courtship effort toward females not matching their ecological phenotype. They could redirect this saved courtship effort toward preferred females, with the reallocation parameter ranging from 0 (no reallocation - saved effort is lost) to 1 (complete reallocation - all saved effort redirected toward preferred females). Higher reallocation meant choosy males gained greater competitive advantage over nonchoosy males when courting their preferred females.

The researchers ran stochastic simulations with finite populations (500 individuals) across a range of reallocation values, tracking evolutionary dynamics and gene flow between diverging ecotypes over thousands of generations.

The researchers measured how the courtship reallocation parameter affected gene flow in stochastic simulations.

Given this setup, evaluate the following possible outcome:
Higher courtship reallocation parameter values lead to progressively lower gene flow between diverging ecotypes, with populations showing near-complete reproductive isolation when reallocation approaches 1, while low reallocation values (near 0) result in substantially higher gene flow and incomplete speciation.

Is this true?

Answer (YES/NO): NO